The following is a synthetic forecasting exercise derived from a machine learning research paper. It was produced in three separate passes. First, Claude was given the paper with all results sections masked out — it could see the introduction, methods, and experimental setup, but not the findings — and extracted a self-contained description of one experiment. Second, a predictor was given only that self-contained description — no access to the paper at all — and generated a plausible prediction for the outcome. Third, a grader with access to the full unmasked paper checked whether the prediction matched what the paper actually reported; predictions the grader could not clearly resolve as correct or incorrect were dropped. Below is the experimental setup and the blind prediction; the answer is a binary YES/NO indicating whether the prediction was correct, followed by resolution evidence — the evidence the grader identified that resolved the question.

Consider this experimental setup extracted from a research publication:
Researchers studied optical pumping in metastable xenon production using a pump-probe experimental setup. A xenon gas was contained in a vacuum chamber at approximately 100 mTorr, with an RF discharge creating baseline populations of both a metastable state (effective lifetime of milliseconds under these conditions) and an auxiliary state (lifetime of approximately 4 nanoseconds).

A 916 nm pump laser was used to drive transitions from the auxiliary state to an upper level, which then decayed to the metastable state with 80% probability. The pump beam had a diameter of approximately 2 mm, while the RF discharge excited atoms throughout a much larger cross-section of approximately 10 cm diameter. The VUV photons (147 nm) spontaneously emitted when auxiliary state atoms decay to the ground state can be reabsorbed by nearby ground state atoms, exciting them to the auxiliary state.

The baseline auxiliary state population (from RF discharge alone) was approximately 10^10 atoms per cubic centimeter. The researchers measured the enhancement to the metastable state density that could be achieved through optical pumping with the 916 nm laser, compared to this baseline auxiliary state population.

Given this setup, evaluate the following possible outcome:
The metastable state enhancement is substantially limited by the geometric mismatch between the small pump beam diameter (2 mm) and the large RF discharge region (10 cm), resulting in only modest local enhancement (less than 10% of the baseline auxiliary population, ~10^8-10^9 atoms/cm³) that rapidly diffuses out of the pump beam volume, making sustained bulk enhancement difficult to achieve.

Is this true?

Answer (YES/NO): NO